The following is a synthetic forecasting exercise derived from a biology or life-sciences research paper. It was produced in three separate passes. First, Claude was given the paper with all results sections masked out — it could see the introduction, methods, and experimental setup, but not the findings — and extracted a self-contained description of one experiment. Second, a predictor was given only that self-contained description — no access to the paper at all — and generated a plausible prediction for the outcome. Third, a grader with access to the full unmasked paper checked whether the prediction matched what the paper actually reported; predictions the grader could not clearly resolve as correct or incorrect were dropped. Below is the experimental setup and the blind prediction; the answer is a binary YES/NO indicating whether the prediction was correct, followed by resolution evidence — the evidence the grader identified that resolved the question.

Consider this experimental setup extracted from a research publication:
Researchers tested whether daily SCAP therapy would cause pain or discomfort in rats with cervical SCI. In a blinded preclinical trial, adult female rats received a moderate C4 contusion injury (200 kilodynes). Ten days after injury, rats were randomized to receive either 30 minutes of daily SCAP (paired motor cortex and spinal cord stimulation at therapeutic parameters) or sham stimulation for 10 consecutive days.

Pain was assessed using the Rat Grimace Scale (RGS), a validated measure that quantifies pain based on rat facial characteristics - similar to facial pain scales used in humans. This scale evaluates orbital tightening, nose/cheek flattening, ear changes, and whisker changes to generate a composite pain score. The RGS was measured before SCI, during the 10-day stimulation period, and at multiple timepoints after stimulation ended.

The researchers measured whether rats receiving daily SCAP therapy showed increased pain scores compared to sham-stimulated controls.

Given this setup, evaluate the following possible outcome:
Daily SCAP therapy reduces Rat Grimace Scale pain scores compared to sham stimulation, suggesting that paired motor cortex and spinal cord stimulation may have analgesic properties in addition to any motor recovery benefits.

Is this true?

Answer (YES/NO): NO